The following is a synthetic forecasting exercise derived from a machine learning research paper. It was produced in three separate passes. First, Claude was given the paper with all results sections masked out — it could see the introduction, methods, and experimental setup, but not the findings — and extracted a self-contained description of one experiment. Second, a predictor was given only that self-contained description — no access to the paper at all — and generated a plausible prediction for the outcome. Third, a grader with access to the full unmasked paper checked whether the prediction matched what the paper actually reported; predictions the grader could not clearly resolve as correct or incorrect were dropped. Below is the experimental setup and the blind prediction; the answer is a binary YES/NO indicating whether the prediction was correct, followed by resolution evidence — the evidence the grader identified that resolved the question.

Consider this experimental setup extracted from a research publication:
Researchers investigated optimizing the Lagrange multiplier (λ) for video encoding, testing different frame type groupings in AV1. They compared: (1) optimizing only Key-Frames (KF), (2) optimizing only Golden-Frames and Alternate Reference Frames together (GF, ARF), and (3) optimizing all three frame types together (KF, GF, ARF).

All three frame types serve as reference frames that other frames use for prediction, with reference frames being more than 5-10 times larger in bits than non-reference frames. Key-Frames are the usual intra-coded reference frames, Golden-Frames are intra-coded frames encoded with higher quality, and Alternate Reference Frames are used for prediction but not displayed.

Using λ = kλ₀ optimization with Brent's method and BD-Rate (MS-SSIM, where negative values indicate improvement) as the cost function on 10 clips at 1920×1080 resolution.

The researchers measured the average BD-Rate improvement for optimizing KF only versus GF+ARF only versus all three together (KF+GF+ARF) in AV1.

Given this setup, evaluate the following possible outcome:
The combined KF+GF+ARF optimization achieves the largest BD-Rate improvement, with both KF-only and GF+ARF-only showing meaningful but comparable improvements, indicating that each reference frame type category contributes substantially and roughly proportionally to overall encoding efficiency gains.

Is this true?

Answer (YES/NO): NO